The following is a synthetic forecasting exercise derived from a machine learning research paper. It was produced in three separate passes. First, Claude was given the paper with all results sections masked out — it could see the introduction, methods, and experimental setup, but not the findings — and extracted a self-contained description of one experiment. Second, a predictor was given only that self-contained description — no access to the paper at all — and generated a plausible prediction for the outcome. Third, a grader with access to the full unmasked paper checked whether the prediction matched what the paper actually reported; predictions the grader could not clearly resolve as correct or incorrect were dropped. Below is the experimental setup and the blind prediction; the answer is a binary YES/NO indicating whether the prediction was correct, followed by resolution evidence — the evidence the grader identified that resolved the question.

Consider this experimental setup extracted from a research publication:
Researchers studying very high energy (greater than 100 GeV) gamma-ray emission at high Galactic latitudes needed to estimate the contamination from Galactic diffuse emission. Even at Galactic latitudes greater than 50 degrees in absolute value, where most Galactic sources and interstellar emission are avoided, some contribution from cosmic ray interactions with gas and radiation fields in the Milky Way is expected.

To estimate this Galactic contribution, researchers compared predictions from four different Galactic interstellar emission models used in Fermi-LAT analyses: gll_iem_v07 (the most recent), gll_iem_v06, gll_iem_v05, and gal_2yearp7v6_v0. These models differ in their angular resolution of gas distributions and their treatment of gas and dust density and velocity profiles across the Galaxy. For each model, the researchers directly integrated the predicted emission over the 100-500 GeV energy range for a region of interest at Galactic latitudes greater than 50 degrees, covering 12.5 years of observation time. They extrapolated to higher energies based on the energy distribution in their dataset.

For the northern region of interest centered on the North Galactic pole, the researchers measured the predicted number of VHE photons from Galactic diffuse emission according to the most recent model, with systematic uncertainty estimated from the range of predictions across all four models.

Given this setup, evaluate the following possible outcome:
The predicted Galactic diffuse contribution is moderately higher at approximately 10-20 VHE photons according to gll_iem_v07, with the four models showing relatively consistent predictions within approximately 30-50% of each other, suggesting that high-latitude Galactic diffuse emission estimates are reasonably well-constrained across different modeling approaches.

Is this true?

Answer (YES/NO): NO